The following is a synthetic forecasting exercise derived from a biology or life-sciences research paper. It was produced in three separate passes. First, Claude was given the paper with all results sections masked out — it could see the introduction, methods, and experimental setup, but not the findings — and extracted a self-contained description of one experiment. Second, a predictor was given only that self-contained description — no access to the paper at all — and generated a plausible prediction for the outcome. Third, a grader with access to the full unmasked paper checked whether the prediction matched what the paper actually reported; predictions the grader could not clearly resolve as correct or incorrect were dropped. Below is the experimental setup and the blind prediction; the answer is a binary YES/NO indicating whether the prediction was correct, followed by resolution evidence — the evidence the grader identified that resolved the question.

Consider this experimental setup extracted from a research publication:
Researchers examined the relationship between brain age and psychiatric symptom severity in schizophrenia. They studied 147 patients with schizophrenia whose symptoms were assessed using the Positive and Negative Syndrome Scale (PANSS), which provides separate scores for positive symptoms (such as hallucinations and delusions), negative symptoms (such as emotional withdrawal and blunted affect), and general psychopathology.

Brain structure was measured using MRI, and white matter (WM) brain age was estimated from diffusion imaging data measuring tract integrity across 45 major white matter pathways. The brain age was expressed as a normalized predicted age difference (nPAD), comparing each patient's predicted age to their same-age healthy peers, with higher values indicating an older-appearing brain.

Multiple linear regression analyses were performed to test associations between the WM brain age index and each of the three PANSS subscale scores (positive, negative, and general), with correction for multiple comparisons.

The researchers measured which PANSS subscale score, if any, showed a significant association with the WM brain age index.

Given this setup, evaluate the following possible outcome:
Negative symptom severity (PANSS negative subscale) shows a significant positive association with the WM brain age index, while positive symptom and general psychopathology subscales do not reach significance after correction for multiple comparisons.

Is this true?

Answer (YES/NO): YES